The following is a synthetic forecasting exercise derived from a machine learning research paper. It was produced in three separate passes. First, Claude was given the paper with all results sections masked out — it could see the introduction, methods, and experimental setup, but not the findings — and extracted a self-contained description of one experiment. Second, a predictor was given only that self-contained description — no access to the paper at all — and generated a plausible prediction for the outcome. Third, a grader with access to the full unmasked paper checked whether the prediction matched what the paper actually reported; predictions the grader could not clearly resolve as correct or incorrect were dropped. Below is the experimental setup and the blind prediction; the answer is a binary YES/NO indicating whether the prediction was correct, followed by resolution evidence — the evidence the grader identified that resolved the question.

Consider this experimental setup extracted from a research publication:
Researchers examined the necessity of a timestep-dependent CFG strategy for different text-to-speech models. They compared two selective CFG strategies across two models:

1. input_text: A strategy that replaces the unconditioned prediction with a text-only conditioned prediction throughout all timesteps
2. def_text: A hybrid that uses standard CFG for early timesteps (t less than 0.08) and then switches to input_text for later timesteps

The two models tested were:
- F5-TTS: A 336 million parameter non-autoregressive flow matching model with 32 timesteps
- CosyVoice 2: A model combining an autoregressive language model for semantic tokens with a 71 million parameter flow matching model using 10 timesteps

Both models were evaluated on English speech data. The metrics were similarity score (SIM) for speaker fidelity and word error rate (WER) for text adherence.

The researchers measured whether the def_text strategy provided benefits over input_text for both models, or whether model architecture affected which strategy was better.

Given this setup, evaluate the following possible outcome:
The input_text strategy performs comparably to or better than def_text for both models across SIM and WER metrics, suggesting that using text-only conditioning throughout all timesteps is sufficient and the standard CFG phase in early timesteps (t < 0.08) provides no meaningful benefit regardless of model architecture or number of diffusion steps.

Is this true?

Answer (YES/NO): NO